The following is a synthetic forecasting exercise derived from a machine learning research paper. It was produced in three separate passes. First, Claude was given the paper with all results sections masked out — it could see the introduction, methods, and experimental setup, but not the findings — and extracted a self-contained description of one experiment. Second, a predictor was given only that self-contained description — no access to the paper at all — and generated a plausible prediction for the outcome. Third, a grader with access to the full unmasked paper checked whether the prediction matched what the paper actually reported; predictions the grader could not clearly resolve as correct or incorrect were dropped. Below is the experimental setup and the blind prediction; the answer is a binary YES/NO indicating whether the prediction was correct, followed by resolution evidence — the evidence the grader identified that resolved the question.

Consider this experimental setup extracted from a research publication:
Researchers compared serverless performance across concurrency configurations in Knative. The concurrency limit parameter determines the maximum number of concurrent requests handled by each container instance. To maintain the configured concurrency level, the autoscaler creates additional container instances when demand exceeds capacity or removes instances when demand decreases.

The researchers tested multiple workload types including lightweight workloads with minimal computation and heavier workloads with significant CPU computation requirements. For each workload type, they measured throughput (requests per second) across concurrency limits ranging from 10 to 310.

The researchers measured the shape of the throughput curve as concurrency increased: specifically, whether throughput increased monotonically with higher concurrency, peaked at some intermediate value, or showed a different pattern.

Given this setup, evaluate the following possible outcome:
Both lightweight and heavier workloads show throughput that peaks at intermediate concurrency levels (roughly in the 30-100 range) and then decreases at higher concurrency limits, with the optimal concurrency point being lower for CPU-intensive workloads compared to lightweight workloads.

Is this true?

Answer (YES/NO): NO